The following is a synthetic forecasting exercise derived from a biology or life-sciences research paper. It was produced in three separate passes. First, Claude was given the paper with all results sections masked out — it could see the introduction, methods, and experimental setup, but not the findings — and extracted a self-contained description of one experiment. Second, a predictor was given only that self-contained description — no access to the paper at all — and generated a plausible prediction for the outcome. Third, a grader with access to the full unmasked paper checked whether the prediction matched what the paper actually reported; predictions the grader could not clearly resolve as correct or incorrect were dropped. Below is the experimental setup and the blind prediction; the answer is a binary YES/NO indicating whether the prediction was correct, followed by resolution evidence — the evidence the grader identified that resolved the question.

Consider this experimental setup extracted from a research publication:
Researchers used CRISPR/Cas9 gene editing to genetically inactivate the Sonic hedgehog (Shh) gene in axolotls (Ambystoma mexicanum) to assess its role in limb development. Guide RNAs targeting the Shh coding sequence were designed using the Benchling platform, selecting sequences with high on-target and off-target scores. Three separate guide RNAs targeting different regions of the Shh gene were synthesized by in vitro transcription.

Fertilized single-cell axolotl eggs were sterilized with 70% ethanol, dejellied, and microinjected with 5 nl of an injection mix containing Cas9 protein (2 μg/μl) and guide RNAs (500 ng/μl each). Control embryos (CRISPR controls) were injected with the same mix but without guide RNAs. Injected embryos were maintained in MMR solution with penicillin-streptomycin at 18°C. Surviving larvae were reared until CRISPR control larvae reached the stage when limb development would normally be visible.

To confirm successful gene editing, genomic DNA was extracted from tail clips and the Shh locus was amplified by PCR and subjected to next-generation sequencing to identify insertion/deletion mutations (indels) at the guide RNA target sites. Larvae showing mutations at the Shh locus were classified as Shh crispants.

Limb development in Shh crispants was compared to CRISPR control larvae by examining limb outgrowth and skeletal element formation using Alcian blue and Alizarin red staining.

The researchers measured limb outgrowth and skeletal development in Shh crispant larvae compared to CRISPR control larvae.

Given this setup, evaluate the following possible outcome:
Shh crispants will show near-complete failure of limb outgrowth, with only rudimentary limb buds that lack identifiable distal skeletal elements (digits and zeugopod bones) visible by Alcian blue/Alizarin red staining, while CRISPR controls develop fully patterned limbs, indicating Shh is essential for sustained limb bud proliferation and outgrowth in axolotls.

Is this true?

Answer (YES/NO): NO